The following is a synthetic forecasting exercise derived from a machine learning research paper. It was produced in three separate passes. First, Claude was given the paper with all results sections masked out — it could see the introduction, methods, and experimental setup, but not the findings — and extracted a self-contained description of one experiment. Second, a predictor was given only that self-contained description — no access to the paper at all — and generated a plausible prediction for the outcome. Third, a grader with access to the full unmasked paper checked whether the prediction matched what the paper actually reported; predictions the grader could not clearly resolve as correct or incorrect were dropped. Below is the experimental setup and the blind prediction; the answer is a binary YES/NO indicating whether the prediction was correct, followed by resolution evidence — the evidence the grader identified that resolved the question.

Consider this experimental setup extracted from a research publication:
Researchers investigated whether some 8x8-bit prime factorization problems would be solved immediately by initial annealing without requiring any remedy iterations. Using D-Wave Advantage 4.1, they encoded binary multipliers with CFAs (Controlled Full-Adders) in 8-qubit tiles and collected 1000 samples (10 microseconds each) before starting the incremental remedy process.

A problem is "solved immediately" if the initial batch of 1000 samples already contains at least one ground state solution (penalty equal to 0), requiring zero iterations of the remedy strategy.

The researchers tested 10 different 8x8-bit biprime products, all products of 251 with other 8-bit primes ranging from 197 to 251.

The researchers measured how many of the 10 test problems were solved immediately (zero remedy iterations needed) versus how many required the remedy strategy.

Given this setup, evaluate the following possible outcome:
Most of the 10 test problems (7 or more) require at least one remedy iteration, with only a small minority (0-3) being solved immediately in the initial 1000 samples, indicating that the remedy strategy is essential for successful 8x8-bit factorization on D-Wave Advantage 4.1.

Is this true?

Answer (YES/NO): YES